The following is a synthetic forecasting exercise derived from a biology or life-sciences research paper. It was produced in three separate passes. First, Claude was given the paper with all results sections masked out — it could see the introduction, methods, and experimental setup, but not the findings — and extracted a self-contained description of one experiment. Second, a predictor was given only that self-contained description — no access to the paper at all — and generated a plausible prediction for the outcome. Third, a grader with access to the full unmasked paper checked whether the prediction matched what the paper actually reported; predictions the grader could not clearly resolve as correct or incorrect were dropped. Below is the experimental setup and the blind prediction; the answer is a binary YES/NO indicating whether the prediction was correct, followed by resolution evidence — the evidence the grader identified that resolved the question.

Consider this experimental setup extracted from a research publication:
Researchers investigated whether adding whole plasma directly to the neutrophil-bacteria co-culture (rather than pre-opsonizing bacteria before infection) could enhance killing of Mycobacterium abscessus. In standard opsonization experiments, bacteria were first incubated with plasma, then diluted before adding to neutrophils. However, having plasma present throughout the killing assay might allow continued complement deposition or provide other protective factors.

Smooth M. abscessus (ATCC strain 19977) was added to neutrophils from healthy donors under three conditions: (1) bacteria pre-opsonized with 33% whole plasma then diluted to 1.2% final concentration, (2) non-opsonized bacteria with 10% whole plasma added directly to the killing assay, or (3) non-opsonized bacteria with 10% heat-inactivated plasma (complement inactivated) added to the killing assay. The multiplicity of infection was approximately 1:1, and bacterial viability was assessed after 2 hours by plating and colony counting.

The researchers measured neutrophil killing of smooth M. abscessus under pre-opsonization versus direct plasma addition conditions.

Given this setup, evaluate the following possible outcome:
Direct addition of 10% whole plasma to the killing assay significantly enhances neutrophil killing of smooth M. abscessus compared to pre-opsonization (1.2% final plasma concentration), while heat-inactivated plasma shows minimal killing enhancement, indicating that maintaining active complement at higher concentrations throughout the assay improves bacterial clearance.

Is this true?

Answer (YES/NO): NO